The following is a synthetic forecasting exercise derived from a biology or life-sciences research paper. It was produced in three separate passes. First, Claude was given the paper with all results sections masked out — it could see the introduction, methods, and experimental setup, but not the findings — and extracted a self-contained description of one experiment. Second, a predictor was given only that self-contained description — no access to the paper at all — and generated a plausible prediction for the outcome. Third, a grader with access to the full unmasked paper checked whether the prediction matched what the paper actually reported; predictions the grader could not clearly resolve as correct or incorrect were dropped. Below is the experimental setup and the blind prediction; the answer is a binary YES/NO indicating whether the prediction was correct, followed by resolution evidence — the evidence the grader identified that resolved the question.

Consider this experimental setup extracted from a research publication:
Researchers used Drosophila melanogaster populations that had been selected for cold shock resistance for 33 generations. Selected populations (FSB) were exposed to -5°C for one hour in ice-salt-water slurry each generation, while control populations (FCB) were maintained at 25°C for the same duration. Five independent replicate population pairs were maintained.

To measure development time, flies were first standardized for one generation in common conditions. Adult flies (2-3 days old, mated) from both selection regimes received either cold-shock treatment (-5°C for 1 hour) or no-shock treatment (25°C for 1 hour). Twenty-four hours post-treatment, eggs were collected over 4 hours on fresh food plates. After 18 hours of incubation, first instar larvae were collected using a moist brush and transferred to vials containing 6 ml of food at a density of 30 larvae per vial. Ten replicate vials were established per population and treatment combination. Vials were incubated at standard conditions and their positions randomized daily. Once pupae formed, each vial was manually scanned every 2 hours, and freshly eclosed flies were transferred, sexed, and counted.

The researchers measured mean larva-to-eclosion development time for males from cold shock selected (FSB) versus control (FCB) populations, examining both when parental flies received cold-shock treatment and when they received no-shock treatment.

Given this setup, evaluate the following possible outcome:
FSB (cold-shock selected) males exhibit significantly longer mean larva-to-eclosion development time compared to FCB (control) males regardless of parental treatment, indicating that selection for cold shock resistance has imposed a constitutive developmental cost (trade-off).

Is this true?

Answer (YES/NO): NO